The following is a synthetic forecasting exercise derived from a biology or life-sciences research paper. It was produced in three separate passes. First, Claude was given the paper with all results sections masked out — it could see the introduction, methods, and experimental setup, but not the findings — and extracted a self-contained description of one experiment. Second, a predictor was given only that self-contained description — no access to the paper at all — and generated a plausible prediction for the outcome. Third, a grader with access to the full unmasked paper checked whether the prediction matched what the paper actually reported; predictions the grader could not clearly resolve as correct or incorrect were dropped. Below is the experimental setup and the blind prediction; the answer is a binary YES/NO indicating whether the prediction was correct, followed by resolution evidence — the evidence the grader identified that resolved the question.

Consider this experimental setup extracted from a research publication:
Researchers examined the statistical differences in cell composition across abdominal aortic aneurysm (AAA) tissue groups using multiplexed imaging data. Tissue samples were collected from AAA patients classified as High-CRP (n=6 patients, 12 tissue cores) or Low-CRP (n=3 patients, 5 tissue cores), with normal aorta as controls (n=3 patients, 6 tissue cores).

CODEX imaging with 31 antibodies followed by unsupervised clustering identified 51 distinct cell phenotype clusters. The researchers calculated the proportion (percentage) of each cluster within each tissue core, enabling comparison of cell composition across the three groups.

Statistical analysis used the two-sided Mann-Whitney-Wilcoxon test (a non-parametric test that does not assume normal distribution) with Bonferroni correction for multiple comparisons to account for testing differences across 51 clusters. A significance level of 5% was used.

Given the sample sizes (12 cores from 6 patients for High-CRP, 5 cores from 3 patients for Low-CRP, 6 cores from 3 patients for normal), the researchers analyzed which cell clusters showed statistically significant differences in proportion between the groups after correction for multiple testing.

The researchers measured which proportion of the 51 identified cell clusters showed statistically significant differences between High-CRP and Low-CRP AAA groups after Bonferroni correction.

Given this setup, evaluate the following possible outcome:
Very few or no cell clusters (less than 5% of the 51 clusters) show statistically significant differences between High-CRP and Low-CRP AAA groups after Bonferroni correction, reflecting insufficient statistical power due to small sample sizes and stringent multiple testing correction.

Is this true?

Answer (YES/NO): NO